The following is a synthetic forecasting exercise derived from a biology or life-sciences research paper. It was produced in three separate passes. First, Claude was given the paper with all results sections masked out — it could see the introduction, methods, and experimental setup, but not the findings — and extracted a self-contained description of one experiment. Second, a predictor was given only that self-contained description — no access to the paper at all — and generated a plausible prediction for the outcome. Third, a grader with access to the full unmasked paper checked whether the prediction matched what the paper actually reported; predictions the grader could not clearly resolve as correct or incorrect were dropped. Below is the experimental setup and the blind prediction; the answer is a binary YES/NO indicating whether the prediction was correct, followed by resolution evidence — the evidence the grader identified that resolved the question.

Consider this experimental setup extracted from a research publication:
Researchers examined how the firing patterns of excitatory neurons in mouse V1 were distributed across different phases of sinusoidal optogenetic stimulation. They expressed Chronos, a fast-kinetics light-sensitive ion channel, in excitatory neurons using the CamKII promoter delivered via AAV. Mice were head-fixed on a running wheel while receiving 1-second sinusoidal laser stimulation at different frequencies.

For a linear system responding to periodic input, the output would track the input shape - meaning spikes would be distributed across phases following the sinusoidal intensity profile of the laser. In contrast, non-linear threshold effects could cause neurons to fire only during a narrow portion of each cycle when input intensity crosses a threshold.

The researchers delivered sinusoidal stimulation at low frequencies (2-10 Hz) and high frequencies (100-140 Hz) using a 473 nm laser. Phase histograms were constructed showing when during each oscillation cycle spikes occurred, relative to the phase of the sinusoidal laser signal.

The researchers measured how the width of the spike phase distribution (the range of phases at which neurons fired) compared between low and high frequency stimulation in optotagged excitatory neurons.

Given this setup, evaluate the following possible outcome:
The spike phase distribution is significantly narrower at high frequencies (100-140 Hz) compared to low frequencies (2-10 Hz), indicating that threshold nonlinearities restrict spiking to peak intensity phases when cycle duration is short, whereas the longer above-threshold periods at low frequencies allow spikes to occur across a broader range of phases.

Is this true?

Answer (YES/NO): YES